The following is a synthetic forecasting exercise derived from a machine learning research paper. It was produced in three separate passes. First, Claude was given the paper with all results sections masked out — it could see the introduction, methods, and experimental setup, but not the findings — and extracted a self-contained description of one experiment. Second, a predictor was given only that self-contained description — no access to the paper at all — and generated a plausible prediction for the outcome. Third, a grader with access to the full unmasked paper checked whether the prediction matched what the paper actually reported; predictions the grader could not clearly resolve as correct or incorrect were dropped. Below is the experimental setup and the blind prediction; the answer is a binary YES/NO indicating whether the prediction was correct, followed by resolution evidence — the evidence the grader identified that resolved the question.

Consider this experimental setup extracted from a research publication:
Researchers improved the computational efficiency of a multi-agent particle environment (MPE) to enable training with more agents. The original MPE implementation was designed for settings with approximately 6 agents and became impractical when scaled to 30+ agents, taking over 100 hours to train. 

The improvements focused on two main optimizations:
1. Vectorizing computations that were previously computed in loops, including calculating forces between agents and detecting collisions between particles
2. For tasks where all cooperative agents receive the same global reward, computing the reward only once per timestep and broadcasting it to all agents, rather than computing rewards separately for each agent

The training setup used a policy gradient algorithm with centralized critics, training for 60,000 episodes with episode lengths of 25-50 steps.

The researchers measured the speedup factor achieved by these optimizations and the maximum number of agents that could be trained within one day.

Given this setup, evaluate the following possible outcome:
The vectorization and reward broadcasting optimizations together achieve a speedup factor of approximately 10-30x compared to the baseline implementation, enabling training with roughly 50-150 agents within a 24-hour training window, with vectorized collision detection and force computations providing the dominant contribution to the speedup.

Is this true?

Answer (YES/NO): NO